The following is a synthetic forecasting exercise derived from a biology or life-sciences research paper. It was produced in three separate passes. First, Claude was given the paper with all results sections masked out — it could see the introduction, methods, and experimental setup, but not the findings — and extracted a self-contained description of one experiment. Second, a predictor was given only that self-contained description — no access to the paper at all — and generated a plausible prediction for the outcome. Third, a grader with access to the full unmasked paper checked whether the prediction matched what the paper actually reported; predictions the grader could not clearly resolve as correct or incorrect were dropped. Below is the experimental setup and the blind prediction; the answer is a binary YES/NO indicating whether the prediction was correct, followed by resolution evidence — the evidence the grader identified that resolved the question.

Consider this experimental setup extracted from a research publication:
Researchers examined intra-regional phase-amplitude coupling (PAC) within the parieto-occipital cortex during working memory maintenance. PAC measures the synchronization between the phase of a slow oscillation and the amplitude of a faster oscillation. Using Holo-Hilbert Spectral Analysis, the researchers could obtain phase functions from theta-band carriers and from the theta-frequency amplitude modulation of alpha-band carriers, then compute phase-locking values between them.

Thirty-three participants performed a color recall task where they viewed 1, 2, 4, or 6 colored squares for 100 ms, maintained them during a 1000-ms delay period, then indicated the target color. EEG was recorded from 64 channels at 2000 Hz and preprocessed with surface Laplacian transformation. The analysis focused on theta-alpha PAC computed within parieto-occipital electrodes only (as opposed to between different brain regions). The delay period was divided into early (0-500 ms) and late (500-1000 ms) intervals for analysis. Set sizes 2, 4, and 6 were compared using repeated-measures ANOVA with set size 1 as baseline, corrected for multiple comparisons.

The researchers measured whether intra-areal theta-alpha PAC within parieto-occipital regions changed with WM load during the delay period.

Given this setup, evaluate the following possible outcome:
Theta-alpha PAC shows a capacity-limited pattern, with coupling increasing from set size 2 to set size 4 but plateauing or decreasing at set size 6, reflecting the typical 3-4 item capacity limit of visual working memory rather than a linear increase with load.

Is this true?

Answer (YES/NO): NO